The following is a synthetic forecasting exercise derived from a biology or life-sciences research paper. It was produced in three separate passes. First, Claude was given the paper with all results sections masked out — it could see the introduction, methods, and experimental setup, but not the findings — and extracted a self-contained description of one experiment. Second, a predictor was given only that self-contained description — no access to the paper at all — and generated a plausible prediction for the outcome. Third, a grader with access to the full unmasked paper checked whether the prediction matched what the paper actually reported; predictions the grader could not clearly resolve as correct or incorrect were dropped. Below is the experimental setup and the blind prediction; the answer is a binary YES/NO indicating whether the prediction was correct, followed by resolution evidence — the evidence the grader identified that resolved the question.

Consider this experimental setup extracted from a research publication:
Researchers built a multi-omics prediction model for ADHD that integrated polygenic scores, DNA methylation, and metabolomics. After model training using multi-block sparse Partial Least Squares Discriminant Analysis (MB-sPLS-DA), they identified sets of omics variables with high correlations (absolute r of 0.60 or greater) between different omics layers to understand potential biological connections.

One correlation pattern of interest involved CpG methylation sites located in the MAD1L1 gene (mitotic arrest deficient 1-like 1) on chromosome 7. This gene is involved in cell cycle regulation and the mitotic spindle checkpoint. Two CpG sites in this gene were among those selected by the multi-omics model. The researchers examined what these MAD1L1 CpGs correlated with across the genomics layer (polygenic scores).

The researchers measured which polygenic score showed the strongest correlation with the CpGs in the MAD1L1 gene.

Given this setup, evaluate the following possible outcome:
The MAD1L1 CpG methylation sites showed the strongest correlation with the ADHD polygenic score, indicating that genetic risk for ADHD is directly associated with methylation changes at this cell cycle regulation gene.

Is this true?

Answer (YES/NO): NO